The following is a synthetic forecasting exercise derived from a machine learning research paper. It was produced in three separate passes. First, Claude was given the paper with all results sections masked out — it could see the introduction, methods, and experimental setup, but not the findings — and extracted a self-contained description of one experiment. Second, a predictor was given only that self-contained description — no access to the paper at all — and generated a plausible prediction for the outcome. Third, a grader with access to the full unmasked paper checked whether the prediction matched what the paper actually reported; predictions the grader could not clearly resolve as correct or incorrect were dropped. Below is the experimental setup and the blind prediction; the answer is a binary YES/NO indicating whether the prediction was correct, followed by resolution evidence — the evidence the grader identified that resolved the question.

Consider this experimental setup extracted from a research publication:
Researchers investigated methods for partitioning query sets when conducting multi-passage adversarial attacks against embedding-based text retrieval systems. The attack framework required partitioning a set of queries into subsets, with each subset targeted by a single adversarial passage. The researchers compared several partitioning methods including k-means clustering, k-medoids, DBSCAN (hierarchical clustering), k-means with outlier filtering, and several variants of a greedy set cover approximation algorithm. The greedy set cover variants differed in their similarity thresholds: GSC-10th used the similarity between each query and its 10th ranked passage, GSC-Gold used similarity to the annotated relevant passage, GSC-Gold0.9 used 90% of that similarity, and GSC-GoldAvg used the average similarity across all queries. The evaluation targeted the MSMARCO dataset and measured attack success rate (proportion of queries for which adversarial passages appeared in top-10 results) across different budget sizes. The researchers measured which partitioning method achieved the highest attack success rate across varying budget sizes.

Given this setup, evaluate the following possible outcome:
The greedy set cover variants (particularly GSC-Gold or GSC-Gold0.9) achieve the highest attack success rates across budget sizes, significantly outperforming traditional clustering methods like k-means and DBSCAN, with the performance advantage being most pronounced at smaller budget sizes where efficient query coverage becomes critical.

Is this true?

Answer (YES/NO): NO